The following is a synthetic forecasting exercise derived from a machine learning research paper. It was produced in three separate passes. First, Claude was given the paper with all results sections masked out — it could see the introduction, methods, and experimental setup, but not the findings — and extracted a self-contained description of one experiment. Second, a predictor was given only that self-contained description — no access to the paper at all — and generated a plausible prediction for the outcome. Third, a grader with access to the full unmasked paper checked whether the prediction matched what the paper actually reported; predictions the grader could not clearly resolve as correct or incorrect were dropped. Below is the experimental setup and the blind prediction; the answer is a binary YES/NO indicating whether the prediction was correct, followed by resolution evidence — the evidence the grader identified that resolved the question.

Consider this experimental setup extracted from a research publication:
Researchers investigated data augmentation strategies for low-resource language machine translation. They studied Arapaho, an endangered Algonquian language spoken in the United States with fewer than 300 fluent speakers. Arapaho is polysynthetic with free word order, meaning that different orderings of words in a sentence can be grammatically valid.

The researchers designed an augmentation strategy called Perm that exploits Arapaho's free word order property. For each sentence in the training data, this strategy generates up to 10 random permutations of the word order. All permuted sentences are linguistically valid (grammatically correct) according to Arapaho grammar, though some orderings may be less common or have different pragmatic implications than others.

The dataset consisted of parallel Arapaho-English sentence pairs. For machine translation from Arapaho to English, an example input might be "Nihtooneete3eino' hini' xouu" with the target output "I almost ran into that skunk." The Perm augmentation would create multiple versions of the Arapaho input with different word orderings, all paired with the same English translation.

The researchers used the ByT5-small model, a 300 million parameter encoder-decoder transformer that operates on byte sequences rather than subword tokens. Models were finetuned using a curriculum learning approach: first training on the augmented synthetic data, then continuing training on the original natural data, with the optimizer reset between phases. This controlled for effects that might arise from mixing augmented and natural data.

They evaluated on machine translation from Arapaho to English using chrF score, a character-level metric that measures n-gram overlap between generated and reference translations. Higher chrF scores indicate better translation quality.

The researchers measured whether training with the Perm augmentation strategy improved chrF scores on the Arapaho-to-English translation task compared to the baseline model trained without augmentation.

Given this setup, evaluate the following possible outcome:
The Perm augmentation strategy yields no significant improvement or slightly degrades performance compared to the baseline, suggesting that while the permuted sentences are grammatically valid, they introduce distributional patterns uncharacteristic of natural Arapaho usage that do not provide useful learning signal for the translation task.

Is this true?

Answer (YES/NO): YES